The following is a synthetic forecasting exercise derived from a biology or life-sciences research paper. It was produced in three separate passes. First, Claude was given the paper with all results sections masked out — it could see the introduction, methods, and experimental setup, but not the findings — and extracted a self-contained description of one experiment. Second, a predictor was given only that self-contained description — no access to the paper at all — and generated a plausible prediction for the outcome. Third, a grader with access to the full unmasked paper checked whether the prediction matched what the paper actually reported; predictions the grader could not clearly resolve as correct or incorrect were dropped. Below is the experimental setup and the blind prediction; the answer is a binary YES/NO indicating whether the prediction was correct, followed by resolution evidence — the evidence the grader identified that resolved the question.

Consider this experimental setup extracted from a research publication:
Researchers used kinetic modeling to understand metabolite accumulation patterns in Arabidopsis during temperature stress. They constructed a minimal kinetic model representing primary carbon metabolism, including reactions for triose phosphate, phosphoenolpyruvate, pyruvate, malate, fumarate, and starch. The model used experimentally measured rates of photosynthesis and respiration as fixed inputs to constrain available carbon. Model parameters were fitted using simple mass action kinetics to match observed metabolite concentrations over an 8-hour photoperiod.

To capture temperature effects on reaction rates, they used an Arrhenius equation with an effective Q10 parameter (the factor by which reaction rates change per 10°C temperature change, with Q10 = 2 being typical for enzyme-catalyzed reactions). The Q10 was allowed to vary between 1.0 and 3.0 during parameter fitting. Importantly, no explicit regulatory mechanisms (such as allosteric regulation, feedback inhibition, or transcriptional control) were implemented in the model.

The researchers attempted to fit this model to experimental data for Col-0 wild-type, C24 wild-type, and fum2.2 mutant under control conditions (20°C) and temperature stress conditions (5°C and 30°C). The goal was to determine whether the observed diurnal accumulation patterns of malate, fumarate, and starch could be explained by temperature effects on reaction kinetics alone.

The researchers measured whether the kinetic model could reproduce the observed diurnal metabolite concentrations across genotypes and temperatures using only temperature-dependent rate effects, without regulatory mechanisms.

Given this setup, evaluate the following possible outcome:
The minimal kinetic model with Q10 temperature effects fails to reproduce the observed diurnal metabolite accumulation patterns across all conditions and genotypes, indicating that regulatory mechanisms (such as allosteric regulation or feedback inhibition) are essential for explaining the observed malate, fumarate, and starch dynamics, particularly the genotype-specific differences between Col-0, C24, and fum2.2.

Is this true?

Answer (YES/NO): NO